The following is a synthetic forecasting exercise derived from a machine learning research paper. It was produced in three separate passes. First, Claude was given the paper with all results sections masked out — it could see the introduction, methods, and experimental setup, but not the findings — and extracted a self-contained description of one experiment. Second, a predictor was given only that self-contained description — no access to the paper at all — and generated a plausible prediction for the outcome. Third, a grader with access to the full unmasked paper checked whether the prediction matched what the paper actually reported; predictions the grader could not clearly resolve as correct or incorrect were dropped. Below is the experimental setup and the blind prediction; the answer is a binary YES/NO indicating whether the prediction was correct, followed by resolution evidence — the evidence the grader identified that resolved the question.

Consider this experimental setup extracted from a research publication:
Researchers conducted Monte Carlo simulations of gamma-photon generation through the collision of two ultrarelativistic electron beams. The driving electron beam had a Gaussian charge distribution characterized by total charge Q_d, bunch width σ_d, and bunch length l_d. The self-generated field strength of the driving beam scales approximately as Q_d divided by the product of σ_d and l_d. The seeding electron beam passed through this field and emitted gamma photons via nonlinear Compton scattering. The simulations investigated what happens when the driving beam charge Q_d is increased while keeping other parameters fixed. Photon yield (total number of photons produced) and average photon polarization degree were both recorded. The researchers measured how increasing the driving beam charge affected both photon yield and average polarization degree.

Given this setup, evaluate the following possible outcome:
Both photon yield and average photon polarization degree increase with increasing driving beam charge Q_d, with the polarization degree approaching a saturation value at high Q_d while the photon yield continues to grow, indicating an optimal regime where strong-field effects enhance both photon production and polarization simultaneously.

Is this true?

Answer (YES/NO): NO